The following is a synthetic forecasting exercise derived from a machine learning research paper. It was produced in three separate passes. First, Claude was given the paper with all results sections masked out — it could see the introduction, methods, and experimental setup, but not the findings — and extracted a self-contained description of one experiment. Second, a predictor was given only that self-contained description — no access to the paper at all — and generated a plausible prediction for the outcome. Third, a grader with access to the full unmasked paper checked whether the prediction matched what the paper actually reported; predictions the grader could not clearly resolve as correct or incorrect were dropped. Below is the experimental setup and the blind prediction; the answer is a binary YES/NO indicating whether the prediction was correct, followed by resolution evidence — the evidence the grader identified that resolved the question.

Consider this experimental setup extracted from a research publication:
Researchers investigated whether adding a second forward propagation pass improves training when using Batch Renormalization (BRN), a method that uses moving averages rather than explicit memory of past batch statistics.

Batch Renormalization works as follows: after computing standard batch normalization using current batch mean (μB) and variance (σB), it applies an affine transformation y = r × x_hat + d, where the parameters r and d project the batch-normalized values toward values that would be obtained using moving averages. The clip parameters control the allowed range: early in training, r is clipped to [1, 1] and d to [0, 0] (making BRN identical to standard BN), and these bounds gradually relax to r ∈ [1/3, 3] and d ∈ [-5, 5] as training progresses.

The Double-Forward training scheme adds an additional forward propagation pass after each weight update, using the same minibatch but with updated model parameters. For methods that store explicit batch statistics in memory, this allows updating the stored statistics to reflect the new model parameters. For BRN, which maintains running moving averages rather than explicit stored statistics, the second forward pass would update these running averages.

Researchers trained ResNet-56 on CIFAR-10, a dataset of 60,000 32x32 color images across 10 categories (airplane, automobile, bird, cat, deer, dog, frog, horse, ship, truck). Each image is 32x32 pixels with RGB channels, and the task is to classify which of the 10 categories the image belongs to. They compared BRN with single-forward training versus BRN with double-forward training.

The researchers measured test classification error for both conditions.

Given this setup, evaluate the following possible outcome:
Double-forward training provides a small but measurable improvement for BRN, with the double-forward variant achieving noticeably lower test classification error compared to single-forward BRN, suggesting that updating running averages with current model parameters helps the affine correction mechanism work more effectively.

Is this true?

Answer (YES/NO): YES